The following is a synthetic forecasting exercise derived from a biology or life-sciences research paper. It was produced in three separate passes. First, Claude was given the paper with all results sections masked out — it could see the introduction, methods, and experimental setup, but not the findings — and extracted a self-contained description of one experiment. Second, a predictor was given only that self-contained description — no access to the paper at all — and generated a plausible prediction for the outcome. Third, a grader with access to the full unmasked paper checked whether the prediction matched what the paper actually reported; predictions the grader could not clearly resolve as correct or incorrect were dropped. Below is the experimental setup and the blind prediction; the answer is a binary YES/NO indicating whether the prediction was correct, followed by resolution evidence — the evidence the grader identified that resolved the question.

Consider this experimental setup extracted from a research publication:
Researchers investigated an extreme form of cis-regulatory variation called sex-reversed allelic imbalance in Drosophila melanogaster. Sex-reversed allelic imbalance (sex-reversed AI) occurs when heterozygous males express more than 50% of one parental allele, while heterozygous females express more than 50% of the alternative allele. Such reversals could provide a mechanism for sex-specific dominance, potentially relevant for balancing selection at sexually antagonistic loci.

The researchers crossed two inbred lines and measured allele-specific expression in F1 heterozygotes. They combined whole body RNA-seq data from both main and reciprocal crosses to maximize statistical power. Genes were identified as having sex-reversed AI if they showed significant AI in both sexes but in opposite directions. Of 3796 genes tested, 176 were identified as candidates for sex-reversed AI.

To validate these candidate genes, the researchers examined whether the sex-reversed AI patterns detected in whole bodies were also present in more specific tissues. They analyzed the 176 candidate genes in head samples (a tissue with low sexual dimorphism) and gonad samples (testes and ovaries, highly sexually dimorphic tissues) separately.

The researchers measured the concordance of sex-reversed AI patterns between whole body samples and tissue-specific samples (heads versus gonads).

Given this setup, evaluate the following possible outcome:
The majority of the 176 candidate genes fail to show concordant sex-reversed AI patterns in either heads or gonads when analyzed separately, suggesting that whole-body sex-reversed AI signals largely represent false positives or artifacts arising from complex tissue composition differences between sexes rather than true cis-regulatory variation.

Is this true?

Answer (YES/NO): NO